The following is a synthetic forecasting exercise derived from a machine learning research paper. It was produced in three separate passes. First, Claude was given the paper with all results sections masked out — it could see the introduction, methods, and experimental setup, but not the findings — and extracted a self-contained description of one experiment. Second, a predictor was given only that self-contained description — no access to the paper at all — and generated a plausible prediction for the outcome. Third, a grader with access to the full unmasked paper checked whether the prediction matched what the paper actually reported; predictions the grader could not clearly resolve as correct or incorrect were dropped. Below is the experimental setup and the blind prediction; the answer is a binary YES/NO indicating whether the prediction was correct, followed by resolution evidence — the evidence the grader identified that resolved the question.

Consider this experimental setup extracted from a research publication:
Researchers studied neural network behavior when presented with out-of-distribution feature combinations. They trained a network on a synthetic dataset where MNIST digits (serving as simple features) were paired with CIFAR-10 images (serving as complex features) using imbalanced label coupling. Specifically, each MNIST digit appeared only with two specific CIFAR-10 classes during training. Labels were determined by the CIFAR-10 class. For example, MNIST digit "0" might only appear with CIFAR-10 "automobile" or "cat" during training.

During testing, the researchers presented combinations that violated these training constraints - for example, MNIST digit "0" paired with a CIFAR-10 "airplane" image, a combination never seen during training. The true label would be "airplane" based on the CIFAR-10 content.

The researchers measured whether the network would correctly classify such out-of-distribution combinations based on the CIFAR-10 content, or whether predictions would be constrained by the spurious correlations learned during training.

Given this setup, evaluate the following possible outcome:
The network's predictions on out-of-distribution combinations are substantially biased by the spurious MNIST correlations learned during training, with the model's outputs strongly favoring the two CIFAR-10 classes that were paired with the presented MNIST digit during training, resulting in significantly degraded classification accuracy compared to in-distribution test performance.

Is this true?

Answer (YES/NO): YES